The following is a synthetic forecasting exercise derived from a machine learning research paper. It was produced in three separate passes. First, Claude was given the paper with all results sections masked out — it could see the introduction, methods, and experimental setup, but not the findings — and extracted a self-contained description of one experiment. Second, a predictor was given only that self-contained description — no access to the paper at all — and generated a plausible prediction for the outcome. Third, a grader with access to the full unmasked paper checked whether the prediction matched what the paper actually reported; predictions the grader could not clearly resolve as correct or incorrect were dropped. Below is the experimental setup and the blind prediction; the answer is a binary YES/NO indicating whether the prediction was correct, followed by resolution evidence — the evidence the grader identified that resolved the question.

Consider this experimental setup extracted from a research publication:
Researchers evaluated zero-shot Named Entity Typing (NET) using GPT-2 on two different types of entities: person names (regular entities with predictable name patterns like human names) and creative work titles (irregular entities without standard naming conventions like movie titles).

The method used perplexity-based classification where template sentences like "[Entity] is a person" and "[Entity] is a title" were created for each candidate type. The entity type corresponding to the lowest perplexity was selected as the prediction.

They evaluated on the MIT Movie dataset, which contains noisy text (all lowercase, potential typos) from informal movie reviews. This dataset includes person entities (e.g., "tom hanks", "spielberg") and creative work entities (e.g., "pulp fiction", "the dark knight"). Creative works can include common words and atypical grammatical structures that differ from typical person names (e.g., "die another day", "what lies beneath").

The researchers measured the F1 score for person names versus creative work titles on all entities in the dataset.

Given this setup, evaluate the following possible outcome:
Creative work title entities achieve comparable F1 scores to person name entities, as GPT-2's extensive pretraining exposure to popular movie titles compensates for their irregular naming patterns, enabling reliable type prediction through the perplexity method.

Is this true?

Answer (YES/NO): NO